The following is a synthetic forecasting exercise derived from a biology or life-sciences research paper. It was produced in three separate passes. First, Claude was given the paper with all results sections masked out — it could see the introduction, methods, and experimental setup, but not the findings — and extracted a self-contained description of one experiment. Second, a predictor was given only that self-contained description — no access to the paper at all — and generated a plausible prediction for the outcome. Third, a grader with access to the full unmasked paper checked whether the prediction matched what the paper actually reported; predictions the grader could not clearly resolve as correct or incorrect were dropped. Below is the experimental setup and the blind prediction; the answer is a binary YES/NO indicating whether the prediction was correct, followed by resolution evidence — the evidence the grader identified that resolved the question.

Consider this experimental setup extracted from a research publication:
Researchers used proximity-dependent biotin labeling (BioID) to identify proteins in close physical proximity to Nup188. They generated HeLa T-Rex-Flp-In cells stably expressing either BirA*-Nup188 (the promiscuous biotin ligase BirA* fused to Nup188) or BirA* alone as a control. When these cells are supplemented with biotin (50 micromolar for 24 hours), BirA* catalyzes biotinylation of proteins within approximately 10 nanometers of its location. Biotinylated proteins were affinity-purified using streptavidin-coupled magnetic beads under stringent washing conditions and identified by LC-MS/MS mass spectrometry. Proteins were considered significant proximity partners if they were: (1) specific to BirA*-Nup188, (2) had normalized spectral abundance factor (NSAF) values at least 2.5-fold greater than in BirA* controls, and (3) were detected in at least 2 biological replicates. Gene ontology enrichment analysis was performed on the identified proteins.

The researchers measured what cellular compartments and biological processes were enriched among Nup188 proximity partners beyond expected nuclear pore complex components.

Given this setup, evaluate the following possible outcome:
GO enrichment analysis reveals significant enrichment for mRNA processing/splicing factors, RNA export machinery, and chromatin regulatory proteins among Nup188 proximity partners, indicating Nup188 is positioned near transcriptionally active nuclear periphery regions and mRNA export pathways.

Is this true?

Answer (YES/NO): NO